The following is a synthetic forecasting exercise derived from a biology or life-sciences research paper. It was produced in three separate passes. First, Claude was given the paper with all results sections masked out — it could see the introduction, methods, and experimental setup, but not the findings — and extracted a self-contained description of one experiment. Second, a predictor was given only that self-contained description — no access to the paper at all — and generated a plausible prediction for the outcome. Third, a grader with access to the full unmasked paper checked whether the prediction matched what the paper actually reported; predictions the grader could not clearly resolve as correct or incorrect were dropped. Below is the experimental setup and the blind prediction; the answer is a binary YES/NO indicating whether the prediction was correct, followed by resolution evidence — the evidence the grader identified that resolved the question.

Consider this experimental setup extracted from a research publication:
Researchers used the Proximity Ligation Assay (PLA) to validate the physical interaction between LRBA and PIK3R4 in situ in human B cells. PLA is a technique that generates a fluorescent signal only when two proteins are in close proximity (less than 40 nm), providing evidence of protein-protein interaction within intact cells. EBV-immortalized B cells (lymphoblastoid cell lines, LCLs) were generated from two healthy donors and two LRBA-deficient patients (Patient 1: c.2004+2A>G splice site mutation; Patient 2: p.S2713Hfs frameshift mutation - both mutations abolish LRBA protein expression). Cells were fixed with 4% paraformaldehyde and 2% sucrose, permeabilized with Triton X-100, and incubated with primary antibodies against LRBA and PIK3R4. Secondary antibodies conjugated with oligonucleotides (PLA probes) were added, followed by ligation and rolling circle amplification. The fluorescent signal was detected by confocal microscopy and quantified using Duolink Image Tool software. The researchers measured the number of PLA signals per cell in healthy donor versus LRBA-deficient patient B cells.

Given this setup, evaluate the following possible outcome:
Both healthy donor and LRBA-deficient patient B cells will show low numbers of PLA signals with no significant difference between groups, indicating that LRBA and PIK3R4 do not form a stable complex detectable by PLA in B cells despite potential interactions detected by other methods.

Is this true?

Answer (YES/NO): NO